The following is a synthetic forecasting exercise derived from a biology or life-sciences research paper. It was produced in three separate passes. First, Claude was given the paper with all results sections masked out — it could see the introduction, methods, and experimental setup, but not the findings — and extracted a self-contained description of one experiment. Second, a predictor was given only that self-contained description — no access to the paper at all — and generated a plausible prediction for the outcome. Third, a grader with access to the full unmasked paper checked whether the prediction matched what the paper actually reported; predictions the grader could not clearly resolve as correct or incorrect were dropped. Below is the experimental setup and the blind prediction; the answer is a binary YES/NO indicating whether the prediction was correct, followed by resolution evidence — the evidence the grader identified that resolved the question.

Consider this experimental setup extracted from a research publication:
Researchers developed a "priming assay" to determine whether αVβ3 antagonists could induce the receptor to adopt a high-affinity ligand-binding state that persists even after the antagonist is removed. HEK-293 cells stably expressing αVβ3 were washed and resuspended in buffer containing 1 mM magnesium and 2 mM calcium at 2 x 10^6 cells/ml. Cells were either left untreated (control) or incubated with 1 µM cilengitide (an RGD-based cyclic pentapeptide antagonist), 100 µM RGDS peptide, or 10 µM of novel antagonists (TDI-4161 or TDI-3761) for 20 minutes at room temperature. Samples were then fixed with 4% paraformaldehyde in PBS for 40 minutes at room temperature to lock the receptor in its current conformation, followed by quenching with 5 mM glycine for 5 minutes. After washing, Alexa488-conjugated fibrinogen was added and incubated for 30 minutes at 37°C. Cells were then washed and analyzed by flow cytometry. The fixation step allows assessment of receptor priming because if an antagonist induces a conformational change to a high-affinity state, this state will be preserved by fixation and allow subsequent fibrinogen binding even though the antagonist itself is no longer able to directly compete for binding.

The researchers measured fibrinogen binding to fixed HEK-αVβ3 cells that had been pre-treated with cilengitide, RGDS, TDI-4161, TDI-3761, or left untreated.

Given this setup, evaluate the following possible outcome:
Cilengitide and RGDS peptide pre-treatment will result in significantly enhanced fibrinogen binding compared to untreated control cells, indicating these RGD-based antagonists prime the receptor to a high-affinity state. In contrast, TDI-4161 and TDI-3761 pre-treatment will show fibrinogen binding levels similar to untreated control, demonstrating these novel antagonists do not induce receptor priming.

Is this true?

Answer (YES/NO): YES